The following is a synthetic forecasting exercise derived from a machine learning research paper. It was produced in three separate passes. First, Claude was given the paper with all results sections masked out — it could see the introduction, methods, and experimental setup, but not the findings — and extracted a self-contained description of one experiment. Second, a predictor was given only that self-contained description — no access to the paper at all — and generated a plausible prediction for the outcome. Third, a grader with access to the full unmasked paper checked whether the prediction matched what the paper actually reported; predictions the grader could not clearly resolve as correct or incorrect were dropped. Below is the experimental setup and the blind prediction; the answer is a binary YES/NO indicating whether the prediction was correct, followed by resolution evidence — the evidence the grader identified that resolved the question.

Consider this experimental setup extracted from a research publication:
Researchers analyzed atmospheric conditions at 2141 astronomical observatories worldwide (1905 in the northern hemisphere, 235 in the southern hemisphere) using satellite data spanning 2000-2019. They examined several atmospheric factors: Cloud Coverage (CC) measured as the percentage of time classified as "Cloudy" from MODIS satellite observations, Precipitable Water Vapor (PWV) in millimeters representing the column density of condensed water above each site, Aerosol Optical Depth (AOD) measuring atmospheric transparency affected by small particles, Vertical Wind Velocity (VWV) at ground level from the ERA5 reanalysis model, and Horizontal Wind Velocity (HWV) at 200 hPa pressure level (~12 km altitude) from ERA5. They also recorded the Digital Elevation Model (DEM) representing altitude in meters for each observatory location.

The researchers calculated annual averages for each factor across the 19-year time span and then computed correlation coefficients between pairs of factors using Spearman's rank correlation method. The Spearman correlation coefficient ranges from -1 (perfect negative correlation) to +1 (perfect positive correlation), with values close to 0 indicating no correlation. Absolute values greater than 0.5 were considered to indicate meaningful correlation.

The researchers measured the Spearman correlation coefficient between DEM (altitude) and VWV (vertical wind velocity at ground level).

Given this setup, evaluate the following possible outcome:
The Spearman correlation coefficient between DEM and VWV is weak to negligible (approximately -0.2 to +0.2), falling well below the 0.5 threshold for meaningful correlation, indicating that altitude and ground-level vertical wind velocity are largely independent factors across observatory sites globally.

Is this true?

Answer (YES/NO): NO